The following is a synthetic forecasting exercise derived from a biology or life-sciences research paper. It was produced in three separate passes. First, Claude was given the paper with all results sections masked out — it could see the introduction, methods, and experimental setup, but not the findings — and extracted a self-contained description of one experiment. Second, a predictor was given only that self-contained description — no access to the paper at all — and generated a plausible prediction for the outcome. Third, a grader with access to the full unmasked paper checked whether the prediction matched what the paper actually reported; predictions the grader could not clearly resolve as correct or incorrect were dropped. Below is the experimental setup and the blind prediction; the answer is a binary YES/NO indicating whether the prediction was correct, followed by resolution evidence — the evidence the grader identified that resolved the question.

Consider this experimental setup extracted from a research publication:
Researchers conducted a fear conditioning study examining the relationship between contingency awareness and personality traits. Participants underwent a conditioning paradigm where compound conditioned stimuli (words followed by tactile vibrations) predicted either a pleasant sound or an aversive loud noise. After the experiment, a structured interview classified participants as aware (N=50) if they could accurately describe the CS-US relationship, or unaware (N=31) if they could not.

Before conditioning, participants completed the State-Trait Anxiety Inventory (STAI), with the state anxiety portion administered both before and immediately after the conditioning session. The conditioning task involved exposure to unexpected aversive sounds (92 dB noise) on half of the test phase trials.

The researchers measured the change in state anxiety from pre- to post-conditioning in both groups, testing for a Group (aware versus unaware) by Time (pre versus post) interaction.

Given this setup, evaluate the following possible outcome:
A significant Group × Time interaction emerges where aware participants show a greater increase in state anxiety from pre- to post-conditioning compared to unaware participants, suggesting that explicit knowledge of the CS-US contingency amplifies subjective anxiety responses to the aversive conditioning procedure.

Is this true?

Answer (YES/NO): NO